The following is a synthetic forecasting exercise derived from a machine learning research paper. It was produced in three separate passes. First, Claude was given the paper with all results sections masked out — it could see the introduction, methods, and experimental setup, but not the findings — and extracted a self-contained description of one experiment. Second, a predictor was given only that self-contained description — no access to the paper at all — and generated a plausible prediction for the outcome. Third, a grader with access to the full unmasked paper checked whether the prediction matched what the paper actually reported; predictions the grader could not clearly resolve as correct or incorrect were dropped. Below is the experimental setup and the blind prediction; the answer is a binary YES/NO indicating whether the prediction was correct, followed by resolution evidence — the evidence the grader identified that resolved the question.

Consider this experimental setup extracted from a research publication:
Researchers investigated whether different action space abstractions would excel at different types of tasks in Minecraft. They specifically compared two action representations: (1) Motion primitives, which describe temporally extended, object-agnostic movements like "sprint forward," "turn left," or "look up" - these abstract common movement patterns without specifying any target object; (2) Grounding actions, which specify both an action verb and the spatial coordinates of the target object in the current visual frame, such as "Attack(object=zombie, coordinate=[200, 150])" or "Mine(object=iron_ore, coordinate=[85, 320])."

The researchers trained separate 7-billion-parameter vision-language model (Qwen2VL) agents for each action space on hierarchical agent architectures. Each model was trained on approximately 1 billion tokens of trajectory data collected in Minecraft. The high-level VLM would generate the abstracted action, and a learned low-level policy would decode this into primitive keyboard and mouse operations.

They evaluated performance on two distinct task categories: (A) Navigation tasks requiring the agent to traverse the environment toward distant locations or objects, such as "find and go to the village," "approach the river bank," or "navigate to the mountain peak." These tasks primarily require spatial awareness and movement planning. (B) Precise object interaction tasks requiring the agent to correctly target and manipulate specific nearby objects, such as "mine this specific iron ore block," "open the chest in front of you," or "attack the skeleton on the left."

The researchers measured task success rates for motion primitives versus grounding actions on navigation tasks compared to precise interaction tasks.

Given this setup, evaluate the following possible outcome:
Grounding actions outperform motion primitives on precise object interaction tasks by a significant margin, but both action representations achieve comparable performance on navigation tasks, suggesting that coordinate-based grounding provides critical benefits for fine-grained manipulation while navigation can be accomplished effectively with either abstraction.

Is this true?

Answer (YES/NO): NO